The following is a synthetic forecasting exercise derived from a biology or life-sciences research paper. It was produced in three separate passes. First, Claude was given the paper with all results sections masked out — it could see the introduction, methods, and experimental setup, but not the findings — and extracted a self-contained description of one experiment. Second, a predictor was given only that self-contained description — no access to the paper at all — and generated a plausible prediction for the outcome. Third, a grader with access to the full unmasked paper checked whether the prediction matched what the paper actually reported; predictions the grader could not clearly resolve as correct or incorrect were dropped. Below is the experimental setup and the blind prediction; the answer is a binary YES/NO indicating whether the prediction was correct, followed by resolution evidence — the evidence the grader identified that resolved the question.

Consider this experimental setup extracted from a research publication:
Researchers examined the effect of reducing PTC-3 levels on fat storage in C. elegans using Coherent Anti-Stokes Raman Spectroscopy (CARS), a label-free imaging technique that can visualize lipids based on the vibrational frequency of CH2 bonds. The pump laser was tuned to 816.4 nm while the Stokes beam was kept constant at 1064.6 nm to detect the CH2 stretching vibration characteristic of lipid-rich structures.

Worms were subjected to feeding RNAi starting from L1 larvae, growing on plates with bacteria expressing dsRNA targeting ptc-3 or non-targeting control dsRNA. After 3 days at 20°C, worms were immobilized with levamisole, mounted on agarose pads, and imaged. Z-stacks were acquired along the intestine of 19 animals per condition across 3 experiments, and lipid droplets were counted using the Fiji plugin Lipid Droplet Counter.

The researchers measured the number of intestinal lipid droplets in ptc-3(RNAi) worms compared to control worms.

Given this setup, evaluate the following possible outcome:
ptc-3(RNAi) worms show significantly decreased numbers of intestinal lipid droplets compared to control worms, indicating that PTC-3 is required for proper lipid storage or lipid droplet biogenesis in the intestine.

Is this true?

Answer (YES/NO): YES